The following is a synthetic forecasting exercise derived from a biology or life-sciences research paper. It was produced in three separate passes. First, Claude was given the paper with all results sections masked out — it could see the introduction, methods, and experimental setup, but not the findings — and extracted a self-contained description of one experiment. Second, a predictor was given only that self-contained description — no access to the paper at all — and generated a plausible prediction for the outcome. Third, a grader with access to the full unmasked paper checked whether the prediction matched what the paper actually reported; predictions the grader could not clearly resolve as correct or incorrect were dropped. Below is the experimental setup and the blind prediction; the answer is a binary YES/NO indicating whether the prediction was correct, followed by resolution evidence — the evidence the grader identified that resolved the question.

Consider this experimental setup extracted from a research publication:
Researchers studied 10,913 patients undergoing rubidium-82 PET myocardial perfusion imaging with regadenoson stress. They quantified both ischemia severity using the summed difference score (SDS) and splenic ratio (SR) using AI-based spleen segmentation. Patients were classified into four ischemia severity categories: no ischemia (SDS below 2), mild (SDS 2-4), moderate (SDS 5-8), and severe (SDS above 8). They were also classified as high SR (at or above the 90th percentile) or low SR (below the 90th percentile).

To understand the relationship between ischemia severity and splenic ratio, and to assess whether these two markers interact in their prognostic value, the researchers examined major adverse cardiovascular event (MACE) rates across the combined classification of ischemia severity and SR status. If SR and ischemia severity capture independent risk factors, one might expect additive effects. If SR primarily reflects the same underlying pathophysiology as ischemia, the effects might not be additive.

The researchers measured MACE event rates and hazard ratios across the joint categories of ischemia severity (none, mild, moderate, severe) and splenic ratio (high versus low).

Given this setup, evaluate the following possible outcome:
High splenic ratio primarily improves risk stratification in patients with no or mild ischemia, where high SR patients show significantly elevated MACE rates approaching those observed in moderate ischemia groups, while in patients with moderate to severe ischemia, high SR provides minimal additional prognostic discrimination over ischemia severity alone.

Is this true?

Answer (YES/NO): NO